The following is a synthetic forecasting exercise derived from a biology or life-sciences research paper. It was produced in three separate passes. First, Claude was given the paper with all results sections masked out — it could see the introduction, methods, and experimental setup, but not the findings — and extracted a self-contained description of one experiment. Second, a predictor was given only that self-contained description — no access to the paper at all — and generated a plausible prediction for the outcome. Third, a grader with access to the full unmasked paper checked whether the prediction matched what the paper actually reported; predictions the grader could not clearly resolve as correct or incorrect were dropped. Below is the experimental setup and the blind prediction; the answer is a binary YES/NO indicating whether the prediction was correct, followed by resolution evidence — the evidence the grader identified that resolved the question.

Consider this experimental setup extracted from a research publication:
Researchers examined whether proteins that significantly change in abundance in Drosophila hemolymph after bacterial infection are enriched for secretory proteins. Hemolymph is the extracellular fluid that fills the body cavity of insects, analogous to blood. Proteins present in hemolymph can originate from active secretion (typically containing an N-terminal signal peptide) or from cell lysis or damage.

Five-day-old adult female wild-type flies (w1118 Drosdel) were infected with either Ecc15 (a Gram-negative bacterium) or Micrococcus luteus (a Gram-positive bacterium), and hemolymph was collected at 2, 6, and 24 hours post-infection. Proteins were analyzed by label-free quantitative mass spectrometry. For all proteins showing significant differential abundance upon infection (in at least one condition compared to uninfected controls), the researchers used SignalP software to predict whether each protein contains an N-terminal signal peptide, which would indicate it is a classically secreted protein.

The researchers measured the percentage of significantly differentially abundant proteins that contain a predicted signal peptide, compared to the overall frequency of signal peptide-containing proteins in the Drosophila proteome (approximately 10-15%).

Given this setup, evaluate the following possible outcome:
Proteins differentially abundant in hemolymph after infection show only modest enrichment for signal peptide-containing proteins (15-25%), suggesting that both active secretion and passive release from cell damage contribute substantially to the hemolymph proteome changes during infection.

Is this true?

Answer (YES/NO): NO